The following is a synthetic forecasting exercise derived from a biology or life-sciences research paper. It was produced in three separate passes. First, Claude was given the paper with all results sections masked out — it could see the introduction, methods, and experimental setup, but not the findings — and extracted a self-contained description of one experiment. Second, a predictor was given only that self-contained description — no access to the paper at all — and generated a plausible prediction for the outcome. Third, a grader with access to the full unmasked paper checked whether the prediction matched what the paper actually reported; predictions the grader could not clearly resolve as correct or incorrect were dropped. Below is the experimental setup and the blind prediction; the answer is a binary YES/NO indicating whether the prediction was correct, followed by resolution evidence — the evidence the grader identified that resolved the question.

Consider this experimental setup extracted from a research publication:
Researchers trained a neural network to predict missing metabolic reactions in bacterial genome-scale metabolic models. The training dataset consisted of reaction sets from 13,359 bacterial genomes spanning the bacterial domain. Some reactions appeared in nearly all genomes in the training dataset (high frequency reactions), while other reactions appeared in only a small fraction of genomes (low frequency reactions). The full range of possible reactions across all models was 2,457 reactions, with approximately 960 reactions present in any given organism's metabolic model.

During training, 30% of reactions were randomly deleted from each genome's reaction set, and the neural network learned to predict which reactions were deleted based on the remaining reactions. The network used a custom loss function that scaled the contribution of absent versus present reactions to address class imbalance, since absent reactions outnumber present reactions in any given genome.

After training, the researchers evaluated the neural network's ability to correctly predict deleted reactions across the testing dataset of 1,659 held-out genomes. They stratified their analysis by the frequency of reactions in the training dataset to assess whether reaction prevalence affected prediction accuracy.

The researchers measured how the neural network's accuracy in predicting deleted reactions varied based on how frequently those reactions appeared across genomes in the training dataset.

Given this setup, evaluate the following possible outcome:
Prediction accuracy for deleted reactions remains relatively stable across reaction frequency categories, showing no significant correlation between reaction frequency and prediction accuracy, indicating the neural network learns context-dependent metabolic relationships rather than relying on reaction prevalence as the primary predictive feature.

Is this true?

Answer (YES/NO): NO